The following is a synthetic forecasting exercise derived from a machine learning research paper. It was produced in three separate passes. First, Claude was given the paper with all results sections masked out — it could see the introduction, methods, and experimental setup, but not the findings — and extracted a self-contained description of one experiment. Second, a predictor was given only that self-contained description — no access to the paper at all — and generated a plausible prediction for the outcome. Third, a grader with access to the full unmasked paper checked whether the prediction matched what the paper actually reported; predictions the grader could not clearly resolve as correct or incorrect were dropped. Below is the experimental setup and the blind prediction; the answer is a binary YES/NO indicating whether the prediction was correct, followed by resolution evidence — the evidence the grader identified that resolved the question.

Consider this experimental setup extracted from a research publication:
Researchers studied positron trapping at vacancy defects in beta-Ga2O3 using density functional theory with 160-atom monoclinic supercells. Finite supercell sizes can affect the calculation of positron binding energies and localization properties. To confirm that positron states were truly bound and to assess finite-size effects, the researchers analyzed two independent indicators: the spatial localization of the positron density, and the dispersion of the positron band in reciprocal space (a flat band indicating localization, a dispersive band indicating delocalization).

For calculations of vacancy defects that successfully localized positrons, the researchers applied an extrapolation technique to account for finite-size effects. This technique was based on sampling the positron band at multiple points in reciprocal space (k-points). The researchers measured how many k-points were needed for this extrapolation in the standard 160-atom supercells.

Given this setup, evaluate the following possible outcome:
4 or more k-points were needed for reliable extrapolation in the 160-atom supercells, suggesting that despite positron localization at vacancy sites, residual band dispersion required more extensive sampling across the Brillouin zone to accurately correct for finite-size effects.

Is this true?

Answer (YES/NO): NO